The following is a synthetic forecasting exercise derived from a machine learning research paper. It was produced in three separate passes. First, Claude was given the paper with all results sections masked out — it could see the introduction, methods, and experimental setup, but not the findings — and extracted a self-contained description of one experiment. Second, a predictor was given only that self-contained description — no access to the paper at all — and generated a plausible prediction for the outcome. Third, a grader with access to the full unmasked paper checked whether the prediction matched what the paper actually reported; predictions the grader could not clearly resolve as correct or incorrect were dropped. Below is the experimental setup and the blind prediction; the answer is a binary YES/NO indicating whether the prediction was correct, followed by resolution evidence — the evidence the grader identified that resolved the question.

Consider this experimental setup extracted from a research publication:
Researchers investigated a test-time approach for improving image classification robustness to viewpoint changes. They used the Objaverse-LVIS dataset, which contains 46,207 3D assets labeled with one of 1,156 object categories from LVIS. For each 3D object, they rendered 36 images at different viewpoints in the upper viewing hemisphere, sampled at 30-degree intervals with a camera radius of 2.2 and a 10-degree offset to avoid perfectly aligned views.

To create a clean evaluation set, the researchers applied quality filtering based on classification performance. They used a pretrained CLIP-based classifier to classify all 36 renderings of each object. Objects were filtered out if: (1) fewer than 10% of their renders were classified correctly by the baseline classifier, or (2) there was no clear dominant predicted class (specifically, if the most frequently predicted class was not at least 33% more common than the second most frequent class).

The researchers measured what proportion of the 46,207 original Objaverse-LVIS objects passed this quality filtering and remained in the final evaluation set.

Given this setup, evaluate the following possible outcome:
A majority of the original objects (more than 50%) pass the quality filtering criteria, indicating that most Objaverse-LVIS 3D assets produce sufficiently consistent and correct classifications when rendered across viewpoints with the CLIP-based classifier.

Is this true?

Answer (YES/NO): NO